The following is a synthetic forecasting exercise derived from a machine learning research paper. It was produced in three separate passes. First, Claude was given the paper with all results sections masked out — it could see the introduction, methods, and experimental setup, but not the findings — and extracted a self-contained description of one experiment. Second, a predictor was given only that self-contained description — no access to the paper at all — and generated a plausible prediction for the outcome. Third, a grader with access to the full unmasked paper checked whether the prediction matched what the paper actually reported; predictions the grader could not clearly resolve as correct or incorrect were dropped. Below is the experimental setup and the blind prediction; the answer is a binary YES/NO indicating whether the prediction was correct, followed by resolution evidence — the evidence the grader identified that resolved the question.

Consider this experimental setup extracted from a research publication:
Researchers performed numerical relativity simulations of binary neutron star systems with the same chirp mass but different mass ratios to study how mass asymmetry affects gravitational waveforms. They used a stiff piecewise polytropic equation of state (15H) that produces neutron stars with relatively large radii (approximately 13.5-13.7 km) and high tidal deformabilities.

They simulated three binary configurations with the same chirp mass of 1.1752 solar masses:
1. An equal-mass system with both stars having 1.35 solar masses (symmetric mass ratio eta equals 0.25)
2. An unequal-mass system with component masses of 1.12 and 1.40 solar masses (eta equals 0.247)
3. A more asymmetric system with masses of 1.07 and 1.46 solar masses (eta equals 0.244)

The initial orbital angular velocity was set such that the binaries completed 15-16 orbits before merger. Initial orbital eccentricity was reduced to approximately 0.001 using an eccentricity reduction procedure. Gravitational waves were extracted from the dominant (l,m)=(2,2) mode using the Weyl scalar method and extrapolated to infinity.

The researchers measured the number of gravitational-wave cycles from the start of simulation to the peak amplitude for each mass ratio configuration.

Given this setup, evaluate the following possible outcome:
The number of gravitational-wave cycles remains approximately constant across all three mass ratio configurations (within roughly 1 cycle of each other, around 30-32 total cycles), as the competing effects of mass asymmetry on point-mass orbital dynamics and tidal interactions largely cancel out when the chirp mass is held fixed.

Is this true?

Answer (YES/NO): YES